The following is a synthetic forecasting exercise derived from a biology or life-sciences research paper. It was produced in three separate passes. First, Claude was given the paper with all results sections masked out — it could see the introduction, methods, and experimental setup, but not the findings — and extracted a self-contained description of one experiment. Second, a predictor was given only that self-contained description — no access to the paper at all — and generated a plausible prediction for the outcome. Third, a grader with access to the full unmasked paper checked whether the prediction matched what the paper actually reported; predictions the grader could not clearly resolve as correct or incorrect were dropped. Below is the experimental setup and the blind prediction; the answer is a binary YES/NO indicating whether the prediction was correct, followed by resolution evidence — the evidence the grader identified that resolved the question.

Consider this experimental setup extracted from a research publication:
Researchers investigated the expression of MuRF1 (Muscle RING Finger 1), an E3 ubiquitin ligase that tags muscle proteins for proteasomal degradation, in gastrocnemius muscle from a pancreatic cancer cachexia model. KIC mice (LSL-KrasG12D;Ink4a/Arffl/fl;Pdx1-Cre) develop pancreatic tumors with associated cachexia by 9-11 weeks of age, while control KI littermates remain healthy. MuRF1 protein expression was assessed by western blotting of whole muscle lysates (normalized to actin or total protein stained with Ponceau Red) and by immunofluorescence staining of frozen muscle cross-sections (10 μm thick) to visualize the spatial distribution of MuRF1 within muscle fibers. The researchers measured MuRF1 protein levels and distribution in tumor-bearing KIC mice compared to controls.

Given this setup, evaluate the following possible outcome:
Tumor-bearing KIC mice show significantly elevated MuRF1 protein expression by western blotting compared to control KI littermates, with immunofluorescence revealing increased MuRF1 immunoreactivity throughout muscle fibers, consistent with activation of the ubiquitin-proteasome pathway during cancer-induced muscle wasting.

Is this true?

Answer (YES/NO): YES